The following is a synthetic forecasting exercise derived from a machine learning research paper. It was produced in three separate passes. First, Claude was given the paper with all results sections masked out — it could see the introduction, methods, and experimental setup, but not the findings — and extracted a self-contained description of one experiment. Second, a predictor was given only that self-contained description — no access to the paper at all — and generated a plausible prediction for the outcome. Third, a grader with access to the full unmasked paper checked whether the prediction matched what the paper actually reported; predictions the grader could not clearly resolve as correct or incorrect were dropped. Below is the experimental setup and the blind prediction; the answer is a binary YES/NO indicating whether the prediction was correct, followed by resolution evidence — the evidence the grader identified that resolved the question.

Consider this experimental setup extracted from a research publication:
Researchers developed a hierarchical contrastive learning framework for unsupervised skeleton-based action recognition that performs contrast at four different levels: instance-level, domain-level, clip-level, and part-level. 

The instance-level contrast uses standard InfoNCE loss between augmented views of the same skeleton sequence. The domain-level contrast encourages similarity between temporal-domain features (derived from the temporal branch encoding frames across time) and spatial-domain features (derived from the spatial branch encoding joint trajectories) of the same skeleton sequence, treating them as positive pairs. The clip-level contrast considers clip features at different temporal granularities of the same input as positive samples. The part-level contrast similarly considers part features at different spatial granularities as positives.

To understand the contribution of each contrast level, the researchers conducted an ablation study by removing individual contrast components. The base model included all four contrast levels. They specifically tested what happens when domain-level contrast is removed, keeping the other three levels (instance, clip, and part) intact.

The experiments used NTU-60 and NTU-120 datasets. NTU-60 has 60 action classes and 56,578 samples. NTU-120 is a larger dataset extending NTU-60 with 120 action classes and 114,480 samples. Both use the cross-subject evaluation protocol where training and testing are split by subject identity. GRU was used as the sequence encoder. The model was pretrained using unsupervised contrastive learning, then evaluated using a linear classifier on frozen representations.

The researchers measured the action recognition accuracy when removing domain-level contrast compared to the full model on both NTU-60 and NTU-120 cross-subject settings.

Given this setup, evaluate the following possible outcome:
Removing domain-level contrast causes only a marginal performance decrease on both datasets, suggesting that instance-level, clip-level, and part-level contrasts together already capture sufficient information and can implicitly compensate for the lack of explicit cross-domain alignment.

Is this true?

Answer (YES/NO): NO